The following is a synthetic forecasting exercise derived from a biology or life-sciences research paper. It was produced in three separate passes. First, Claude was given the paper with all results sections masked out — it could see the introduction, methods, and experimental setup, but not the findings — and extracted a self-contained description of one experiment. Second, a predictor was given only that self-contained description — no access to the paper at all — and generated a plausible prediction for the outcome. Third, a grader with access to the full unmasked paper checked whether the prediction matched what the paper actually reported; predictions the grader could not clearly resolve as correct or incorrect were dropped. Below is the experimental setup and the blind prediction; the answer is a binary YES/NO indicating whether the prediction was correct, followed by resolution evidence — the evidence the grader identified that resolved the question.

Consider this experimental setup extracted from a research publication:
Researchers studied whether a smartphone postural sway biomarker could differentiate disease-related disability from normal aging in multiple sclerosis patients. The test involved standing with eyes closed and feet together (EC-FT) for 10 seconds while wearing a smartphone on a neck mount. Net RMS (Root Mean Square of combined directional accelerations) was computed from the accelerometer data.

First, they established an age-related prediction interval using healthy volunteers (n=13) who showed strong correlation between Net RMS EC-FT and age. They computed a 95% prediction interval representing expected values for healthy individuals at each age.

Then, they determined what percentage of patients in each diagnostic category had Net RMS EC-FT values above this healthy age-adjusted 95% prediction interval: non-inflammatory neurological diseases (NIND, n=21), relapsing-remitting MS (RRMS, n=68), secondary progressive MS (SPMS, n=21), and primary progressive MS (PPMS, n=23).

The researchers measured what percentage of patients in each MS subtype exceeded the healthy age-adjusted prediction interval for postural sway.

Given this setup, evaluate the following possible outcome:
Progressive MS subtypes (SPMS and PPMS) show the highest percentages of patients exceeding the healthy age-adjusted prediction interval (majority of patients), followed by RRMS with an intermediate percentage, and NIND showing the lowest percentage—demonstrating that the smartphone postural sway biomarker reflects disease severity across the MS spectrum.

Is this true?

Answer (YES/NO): YES